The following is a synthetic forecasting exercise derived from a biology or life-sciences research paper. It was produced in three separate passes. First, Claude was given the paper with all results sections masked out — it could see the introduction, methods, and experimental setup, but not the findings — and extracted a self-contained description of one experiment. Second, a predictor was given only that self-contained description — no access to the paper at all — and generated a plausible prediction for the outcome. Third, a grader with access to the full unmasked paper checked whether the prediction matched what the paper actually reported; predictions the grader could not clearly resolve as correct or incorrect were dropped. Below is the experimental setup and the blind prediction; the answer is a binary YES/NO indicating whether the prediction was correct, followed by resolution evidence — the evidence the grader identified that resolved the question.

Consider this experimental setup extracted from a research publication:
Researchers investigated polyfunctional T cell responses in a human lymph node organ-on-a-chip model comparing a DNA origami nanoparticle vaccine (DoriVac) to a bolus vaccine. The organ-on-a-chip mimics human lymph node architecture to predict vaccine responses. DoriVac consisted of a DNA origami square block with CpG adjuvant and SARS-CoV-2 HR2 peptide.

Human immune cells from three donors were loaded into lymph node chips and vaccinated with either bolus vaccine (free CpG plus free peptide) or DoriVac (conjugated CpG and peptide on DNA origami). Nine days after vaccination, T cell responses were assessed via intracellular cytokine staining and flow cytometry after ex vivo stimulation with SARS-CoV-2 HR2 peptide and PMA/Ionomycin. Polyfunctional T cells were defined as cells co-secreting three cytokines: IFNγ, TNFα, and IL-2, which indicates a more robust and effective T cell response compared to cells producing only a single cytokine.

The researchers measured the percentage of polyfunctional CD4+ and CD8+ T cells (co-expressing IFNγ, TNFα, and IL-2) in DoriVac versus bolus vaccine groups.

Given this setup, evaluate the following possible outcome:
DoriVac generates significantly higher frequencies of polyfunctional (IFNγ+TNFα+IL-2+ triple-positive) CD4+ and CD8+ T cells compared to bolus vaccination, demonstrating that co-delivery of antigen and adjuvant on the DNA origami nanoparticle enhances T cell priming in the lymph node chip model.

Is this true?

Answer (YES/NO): NO